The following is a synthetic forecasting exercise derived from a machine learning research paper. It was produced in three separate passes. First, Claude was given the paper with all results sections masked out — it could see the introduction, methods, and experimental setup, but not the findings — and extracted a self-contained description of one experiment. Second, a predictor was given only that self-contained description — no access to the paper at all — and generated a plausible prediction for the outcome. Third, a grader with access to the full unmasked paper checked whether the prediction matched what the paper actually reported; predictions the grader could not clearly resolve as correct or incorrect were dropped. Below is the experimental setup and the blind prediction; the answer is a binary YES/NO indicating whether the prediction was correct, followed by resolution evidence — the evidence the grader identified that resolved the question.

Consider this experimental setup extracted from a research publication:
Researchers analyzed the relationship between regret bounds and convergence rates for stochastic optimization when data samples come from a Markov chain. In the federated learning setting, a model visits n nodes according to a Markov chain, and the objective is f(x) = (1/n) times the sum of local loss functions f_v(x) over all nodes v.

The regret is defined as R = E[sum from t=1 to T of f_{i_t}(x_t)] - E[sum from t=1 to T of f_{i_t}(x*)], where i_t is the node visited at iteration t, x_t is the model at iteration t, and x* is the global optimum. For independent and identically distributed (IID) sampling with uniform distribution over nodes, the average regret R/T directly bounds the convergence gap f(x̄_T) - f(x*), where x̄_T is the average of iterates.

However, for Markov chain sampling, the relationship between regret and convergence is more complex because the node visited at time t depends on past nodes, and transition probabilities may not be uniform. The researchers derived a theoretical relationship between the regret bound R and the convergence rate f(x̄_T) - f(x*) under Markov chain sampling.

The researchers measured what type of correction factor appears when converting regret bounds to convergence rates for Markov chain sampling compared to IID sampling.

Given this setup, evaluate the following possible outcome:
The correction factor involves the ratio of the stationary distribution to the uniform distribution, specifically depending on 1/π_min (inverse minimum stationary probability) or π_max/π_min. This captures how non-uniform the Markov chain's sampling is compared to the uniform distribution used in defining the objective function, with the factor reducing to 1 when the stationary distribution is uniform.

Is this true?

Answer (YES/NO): NO